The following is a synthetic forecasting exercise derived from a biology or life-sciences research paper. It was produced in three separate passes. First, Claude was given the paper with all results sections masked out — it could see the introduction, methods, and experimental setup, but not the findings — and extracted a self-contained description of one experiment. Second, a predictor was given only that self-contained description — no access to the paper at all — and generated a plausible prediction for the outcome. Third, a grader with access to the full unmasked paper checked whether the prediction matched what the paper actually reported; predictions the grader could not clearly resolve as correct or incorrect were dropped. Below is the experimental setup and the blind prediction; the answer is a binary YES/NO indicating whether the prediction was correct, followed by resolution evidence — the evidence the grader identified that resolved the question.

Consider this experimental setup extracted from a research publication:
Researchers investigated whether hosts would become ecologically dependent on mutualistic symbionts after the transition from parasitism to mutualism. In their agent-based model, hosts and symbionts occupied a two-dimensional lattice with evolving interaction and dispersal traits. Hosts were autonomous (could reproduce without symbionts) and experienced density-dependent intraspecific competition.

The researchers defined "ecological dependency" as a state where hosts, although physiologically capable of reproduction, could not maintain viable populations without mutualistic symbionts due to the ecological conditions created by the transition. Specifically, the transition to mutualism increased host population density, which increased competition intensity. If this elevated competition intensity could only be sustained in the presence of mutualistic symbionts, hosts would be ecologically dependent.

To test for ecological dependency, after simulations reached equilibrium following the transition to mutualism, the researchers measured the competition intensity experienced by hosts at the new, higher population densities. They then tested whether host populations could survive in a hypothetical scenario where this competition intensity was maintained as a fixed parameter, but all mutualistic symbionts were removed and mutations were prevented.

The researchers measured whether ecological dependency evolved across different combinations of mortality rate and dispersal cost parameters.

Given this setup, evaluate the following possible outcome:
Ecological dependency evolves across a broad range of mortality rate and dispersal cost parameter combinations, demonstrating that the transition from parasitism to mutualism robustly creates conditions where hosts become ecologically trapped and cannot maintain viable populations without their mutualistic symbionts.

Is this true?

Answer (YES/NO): NO